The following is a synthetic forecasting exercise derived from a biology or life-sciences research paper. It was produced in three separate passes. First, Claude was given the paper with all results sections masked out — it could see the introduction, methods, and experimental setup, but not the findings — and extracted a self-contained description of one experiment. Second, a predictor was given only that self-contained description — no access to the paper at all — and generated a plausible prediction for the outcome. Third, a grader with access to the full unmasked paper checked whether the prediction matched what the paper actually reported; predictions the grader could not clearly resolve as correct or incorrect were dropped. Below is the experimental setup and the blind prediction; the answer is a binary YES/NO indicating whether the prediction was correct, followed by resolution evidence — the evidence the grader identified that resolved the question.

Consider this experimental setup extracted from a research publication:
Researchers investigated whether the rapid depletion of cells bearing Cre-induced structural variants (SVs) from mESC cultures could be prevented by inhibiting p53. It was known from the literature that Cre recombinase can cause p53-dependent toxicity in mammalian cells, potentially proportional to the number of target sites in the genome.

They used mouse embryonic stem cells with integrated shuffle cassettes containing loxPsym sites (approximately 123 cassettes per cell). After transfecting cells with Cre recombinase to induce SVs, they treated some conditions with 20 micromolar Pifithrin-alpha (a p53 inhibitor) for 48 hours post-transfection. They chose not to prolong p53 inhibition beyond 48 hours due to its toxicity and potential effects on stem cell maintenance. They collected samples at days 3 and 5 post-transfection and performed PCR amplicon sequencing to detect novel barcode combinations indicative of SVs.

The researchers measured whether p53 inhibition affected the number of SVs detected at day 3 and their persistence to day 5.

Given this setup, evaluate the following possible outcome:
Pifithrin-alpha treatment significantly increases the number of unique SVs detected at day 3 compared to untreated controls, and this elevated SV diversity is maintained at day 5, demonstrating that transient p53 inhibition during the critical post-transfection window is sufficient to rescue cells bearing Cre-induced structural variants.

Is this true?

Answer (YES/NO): NO